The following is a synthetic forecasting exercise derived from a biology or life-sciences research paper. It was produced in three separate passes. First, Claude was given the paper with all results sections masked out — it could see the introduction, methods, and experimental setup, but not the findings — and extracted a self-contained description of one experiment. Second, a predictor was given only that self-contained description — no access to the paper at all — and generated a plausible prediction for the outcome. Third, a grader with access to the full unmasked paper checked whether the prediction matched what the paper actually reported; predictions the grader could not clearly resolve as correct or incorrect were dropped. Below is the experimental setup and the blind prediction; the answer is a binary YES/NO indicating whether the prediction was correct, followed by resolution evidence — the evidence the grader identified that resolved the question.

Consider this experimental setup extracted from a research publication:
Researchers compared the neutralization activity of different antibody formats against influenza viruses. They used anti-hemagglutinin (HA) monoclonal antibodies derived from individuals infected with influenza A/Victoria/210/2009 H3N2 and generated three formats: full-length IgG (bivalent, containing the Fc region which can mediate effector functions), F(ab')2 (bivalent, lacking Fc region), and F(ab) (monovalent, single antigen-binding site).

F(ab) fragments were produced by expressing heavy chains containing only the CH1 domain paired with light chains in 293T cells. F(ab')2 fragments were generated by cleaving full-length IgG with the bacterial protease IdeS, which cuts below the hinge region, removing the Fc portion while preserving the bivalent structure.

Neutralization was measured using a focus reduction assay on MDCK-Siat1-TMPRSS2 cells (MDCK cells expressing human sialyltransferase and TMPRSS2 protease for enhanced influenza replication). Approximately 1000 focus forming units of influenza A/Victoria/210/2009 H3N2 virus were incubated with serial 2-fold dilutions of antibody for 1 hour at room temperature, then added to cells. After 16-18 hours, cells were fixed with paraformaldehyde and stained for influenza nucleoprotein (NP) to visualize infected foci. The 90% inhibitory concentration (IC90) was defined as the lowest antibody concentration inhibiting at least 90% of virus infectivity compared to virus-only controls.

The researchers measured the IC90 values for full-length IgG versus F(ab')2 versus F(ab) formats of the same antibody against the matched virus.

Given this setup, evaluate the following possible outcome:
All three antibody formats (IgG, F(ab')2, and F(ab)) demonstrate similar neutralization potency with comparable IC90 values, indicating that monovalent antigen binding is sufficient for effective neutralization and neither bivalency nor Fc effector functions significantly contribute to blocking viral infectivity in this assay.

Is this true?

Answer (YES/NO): NO